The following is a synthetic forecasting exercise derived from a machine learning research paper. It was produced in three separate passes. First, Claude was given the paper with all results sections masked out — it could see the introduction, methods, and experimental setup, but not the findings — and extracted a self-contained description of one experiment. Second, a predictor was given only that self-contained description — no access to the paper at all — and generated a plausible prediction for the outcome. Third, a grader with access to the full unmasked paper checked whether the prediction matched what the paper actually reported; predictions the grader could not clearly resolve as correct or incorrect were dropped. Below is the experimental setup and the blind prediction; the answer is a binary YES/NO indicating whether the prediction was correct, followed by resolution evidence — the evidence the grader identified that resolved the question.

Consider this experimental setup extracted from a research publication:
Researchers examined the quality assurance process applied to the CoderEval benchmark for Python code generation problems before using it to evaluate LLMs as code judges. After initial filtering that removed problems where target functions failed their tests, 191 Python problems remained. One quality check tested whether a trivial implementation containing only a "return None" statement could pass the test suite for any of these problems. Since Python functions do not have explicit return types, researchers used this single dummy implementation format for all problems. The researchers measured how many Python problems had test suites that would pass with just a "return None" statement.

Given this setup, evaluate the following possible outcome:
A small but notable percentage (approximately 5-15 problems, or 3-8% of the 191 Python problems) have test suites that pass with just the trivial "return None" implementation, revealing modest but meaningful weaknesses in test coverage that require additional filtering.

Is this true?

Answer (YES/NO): NO